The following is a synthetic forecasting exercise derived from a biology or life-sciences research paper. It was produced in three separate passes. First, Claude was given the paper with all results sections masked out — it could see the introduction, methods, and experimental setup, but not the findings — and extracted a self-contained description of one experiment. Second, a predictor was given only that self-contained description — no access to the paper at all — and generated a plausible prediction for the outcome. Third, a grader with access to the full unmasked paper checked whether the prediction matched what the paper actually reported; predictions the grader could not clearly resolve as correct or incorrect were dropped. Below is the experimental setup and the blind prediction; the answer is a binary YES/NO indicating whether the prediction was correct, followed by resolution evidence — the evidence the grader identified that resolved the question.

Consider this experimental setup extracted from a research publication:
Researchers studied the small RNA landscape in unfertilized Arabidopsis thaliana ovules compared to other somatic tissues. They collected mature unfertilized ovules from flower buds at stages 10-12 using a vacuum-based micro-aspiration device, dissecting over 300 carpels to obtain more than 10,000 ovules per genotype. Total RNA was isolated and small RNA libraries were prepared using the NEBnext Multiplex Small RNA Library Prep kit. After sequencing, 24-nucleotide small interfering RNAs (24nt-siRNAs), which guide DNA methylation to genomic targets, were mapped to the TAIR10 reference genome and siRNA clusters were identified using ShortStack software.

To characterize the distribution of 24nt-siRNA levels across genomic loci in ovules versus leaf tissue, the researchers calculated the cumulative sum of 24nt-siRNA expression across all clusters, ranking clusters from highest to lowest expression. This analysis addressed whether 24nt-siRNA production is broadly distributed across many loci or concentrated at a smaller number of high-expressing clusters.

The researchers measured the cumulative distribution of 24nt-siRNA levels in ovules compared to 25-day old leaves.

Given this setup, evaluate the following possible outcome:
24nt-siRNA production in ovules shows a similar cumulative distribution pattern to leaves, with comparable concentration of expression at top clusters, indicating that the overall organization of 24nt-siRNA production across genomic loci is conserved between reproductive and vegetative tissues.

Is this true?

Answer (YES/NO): NO